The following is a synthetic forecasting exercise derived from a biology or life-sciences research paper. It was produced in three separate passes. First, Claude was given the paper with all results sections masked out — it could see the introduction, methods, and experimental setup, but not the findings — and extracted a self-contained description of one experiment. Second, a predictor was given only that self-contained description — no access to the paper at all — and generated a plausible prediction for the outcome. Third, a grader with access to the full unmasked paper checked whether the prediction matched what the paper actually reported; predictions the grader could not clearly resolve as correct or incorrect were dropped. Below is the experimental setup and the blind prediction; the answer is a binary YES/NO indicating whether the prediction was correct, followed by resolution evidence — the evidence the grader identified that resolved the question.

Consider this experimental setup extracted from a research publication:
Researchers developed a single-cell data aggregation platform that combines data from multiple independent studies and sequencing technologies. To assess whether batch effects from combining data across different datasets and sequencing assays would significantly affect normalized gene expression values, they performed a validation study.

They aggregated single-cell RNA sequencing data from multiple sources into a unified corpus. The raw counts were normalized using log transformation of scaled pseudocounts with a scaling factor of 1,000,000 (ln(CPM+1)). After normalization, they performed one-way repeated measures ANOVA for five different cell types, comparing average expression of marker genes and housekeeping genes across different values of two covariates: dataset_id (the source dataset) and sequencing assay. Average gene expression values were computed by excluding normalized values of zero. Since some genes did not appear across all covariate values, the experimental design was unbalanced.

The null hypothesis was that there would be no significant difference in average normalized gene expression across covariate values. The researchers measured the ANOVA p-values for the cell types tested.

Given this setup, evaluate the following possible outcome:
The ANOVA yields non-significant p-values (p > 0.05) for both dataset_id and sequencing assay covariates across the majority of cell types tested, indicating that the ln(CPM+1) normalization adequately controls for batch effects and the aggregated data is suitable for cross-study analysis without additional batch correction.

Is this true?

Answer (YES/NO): YES